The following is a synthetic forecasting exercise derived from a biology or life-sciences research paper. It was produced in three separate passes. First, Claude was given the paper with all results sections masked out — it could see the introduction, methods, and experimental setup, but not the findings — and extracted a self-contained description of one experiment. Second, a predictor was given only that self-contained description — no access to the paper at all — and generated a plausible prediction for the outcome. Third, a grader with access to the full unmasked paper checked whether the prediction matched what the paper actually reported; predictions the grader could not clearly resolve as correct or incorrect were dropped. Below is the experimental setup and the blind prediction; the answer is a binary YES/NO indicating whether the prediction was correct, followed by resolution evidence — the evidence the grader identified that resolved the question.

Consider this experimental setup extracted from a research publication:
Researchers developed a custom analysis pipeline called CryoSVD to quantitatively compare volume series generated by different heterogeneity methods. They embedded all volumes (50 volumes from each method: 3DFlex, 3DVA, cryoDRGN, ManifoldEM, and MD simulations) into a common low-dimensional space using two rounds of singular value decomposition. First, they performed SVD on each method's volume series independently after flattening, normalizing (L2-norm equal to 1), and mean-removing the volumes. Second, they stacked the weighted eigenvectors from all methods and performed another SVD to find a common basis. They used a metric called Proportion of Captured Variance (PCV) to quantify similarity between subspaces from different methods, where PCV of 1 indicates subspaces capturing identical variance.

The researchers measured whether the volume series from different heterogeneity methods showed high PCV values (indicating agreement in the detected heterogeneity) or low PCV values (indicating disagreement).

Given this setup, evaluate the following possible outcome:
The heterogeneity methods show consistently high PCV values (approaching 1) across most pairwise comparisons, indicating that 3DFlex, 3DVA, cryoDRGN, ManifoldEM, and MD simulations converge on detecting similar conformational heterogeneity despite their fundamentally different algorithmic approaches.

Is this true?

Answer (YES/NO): NO